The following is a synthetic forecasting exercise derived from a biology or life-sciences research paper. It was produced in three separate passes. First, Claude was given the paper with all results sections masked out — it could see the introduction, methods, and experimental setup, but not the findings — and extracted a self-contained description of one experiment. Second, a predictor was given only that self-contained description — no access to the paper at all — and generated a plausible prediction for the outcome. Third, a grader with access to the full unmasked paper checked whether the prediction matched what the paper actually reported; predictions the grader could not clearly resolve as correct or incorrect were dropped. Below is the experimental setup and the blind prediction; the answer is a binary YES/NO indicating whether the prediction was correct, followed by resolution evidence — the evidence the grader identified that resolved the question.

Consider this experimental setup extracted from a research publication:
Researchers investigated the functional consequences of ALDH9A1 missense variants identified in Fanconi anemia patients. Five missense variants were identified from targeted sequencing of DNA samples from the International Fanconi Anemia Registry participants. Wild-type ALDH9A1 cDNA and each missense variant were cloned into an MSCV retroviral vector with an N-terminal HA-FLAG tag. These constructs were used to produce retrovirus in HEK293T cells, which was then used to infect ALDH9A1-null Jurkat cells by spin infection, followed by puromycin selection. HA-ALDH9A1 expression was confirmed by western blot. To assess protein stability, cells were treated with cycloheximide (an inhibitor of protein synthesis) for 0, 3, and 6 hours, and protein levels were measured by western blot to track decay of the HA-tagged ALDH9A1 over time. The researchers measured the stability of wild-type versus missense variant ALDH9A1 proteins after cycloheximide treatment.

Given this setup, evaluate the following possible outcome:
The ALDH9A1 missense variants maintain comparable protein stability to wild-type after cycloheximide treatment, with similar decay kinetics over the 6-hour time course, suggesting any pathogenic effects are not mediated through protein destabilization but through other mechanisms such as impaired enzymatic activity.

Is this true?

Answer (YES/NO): NO